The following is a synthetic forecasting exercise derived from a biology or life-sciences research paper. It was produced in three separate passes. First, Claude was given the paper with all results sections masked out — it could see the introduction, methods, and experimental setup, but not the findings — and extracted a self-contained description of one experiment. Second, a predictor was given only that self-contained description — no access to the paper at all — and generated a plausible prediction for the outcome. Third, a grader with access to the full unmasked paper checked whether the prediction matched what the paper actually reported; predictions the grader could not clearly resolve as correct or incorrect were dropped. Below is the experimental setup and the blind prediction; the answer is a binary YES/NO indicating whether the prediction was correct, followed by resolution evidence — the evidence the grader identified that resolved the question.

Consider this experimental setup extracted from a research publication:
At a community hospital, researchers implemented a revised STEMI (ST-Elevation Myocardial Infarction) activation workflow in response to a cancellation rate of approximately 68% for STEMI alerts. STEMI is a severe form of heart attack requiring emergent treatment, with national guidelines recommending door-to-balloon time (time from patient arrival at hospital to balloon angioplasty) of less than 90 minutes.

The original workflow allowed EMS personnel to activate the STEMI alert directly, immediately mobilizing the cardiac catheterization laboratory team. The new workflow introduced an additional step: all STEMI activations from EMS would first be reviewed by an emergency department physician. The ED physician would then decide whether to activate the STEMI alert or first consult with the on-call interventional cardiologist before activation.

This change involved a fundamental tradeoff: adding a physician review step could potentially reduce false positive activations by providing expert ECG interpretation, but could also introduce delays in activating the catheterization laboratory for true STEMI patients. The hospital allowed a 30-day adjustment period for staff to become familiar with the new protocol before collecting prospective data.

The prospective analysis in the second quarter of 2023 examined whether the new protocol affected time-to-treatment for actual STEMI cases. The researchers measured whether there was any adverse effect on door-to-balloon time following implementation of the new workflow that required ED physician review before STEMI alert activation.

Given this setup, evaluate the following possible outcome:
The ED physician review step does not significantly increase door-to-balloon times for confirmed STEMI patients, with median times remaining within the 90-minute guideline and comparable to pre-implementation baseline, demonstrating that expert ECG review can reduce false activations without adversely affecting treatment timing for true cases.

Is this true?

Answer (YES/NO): NO